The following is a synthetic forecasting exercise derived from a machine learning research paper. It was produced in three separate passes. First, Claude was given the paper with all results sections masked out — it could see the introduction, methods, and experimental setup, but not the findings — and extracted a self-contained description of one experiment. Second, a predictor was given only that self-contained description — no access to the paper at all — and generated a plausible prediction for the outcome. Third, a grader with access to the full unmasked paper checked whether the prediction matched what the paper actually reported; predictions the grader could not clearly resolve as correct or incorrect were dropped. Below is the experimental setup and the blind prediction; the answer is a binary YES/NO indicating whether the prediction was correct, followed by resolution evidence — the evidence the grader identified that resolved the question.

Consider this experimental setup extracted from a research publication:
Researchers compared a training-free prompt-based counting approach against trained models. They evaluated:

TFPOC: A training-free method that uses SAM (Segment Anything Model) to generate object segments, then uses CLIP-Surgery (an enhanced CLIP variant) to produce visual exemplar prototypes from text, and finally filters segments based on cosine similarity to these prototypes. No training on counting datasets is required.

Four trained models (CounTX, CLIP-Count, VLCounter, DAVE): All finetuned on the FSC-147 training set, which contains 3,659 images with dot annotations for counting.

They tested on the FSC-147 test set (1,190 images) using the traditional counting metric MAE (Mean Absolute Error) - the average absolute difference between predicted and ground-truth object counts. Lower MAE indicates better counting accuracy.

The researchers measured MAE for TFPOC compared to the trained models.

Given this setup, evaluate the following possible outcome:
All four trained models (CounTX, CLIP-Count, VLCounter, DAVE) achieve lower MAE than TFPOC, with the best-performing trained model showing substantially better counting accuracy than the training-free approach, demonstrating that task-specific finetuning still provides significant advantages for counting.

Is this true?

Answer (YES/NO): YES